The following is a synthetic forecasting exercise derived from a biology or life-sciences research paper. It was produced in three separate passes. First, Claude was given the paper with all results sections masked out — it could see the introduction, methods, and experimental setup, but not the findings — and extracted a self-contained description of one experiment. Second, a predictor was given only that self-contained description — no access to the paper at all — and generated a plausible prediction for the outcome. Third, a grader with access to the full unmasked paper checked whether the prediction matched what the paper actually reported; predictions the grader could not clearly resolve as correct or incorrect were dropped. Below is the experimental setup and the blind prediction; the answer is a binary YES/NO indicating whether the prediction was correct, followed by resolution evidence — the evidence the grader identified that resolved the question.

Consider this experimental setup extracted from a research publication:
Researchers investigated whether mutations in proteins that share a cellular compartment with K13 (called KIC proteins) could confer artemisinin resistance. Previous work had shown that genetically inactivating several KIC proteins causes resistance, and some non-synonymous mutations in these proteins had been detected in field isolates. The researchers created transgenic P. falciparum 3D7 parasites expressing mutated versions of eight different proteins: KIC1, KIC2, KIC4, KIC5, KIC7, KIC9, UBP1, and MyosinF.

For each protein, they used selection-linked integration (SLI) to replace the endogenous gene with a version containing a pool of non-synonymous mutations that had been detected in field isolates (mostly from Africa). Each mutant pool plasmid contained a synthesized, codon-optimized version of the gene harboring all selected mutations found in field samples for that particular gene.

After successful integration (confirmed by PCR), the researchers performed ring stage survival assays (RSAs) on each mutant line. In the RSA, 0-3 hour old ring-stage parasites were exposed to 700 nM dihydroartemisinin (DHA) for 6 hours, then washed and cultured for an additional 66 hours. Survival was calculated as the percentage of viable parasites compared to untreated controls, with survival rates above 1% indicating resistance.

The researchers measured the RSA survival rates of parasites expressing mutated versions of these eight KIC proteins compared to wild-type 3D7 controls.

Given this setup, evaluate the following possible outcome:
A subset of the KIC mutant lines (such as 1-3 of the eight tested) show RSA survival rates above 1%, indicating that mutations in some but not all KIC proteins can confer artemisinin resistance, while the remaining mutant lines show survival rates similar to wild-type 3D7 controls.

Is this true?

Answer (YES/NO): NO